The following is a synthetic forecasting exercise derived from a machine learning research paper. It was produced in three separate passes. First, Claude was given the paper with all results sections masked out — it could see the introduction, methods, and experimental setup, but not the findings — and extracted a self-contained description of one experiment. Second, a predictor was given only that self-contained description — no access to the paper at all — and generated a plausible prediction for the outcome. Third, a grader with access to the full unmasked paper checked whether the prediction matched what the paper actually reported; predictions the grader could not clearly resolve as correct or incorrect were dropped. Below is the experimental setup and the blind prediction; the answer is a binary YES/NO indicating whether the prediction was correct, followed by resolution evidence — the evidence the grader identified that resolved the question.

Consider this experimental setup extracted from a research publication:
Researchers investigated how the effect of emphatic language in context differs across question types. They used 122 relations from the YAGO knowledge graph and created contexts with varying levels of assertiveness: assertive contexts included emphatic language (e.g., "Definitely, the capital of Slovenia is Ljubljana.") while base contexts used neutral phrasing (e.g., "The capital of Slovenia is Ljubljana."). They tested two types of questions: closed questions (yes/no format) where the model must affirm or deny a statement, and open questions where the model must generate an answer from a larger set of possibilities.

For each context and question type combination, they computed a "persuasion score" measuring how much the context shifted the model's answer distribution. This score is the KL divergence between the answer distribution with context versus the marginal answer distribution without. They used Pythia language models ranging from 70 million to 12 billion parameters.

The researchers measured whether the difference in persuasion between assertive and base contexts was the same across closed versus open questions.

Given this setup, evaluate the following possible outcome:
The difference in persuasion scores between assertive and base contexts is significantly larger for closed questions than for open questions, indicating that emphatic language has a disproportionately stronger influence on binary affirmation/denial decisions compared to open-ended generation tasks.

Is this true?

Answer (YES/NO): YES